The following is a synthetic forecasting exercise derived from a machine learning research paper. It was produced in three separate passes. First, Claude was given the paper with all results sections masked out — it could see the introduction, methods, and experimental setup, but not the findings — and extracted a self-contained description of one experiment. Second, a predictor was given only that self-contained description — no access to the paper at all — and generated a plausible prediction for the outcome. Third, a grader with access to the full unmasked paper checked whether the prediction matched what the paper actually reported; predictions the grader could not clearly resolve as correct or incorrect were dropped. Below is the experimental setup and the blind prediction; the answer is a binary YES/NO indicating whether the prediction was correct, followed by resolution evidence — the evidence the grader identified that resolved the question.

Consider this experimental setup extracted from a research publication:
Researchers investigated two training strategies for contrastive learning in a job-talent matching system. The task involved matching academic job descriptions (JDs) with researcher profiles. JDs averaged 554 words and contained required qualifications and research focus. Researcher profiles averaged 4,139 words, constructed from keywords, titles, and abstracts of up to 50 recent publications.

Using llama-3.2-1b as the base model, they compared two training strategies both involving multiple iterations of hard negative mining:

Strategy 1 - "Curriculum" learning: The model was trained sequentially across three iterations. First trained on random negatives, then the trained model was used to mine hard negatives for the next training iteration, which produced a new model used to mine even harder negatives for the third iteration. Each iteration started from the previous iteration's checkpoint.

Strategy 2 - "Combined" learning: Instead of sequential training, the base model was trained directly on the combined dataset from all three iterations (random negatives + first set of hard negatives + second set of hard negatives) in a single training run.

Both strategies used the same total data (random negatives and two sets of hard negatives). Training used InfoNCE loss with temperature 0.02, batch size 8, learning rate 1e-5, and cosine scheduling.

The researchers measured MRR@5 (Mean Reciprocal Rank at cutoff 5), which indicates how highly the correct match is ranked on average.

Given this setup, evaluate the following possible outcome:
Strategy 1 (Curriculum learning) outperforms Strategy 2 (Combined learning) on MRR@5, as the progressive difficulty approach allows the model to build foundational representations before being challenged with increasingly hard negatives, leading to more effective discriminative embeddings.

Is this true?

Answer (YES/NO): NO